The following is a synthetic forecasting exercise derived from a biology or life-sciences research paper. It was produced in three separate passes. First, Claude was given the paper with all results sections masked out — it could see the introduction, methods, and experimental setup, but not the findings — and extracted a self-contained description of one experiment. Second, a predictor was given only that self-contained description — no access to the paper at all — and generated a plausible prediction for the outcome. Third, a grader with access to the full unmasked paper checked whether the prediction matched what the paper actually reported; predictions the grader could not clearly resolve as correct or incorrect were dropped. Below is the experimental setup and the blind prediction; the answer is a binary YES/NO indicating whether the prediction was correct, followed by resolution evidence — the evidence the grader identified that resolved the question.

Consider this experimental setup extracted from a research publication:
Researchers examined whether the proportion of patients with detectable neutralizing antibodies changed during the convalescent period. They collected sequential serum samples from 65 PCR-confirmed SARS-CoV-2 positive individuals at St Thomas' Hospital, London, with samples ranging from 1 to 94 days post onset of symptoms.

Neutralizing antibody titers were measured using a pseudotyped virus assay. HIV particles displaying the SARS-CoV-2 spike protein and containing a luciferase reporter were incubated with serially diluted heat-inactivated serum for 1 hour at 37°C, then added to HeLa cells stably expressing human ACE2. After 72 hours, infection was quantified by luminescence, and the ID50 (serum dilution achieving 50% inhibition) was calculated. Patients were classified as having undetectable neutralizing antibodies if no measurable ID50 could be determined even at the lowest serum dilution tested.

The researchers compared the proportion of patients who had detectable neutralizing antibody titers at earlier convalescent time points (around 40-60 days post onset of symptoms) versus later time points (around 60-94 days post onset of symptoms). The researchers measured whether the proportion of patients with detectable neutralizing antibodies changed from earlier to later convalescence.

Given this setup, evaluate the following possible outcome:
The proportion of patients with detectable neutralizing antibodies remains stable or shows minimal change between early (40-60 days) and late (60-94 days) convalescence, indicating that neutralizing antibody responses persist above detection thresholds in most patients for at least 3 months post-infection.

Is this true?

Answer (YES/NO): NO